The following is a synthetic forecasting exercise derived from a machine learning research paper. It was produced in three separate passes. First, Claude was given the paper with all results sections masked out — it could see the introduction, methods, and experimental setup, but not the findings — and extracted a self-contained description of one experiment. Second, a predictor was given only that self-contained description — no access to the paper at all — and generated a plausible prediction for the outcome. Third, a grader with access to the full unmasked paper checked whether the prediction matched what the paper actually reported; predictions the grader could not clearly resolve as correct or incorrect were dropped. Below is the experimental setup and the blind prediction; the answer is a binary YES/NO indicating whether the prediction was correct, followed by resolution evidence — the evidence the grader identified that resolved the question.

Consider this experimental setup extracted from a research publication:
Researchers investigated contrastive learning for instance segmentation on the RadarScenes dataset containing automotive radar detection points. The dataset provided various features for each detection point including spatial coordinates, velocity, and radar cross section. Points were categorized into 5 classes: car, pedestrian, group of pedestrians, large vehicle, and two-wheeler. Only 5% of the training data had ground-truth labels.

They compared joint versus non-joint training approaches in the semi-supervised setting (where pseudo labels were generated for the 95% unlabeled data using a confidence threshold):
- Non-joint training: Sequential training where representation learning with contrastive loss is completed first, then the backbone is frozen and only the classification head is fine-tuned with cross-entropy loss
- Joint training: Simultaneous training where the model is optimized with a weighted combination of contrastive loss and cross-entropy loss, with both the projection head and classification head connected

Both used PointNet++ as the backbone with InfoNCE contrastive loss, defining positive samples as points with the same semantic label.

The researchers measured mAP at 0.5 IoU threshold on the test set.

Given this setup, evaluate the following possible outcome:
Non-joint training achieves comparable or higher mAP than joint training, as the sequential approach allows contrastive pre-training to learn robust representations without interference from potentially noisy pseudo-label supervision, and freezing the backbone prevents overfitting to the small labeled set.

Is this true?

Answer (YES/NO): NO